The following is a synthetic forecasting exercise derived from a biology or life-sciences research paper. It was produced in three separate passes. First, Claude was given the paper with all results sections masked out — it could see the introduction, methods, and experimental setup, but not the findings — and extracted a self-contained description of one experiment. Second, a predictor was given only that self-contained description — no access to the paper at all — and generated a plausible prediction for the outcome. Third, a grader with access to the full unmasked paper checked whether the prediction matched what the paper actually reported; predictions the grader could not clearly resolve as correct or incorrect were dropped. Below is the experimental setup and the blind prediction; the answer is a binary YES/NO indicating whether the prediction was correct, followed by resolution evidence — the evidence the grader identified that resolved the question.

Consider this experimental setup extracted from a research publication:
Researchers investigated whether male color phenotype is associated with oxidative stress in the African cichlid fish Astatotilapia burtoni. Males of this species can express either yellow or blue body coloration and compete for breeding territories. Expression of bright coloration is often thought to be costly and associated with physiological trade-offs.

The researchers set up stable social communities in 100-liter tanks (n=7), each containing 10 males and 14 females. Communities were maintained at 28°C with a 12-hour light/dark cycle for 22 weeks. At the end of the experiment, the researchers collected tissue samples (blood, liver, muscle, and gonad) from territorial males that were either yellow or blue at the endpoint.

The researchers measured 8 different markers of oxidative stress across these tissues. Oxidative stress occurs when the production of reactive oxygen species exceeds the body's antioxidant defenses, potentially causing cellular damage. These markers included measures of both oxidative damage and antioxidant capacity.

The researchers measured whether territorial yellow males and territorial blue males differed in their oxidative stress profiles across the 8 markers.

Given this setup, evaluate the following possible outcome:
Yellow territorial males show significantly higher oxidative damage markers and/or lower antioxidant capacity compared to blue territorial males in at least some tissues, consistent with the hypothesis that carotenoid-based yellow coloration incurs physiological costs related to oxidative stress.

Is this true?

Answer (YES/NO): NO